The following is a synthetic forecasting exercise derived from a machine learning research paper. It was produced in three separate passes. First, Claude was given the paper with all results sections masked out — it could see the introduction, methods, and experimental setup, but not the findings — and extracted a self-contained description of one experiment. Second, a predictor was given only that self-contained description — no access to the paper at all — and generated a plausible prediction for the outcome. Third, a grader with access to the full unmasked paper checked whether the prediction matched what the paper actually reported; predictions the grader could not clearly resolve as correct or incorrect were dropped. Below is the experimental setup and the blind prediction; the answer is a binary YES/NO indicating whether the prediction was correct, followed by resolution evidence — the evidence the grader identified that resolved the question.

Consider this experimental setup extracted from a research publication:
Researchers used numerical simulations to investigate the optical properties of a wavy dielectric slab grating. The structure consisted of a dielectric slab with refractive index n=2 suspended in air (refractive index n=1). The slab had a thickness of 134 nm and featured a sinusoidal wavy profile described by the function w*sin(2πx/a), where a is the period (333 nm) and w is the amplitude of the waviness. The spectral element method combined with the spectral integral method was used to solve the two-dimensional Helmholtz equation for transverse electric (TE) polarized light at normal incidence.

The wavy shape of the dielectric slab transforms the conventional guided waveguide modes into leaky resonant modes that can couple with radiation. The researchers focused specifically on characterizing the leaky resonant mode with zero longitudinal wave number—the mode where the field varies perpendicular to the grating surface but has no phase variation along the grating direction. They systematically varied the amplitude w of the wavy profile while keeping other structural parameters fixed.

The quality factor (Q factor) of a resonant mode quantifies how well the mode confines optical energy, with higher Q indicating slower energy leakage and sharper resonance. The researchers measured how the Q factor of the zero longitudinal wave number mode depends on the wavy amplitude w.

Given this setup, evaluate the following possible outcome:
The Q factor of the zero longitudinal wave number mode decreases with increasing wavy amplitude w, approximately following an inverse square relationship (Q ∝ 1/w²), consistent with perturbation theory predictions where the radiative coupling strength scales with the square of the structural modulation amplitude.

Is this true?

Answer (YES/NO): NO